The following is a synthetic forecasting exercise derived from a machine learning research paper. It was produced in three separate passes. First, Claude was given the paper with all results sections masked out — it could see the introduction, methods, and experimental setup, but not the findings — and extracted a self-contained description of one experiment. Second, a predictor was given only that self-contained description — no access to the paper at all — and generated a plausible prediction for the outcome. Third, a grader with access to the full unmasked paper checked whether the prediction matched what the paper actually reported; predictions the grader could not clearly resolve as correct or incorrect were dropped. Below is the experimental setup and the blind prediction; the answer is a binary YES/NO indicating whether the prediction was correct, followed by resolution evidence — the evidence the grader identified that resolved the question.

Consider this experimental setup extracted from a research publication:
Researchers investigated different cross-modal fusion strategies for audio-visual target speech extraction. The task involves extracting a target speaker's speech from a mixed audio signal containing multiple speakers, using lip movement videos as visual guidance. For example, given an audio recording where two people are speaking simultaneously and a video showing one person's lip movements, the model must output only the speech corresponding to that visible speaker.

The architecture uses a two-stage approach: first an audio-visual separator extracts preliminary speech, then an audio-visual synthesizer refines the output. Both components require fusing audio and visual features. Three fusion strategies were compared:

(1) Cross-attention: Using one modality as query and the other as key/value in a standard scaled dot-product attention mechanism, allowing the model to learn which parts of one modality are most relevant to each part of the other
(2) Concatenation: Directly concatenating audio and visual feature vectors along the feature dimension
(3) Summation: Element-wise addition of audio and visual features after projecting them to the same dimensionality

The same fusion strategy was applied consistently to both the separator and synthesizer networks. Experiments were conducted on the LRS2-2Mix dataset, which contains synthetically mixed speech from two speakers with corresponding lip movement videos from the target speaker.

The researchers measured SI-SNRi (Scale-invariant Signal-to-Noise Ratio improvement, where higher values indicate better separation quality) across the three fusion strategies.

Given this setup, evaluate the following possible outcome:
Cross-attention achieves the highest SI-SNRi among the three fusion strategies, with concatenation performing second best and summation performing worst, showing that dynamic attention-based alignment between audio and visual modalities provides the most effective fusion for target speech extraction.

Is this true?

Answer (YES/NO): YES